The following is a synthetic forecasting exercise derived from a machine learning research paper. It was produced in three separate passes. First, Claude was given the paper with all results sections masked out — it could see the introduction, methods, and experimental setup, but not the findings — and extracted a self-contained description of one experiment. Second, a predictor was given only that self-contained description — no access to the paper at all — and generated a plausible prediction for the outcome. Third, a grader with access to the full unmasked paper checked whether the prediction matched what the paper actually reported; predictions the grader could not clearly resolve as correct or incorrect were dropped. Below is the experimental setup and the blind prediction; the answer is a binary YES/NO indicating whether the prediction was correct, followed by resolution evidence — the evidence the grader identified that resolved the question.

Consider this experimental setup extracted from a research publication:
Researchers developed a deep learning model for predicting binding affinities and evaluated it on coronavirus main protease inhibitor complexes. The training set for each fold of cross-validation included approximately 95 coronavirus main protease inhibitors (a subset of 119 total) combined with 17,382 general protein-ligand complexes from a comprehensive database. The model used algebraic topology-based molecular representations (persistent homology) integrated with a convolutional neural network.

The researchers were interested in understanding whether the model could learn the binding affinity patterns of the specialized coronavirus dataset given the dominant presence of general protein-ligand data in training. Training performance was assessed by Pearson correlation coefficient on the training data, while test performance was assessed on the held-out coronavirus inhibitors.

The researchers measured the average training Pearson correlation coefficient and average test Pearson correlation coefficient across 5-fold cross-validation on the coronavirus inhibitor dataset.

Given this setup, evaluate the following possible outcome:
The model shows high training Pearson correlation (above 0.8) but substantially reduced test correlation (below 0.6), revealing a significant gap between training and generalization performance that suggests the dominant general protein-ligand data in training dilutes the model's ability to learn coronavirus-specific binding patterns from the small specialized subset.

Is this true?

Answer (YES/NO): NO